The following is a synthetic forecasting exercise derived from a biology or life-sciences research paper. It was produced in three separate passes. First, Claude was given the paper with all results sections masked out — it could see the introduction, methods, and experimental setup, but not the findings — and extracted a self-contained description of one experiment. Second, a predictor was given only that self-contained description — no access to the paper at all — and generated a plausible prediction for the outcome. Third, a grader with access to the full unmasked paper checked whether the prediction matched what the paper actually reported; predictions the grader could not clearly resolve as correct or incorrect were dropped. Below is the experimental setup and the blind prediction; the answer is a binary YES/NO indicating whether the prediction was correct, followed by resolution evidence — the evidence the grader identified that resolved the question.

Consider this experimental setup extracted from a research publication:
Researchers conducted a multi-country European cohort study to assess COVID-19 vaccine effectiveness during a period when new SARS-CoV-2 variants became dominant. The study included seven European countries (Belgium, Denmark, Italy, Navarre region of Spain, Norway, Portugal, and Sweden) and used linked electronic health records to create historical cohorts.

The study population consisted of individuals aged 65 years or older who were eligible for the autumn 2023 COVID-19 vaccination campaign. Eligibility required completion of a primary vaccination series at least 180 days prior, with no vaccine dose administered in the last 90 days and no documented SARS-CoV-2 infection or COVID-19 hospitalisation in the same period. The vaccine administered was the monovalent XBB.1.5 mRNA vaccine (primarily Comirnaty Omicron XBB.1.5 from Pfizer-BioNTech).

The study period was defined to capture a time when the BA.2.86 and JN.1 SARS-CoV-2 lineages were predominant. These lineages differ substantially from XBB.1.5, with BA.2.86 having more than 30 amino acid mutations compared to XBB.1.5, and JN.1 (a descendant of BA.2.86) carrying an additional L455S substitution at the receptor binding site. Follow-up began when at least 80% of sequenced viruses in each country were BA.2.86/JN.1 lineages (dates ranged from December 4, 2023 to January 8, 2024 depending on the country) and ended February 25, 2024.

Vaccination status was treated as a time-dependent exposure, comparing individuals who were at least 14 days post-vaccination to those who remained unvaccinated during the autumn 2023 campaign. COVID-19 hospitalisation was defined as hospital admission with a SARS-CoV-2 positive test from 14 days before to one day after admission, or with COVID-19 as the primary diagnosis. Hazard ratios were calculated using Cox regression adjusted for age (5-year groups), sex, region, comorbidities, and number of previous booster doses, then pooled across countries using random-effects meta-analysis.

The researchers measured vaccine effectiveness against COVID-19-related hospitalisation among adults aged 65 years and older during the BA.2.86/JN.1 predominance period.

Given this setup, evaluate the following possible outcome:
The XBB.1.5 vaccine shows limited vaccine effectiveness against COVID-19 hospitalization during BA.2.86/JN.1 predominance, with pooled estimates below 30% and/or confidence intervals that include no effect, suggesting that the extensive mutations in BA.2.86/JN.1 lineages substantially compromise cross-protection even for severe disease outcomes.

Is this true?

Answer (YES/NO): NO